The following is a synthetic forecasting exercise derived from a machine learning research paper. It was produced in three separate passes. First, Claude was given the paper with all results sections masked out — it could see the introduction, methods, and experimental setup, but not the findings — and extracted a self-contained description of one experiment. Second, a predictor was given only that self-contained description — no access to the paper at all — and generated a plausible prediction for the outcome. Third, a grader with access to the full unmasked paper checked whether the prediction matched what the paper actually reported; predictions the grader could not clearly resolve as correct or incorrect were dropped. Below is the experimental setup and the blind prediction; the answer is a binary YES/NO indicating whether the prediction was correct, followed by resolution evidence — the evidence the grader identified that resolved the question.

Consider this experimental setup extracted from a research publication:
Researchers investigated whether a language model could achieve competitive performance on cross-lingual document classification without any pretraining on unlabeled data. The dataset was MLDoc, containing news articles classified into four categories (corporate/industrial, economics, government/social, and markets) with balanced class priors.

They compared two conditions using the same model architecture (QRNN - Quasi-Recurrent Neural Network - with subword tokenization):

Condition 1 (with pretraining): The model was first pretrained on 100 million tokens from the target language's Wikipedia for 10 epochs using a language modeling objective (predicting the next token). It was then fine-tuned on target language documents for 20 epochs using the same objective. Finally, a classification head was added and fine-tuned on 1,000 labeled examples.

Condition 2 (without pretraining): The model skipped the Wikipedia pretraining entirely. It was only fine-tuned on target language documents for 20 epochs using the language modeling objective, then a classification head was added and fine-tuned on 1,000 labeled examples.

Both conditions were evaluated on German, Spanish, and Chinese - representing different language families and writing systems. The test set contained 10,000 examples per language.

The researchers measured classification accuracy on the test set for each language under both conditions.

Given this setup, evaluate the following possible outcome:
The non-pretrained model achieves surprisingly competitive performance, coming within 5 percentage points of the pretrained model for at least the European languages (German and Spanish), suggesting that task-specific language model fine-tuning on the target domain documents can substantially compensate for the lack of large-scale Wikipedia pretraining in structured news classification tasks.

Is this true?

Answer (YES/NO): YES